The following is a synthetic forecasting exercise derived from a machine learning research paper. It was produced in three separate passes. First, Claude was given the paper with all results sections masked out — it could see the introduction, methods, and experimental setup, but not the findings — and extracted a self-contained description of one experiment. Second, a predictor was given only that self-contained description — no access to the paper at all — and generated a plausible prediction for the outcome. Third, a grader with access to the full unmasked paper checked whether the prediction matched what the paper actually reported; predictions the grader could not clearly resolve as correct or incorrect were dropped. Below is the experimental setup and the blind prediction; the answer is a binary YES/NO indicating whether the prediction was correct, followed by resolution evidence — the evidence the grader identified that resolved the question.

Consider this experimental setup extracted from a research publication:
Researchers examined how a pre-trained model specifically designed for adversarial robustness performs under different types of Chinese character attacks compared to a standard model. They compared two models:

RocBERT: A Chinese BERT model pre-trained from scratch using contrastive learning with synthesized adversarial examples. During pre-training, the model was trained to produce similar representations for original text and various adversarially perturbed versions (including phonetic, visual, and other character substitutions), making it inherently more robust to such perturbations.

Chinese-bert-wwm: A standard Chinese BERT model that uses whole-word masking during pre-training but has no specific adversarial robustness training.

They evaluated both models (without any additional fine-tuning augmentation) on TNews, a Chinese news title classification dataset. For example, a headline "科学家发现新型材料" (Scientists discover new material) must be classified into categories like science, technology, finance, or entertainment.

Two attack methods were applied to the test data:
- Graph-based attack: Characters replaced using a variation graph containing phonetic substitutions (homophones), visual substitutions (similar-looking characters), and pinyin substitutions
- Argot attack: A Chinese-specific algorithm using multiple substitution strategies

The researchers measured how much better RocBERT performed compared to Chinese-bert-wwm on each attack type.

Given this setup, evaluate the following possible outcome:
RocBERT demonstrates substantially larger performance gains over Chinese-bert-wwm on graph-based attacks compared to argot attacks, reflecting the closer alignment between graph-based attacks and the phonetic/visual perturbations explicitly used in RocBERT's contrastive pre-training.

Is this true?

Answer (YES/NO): YES